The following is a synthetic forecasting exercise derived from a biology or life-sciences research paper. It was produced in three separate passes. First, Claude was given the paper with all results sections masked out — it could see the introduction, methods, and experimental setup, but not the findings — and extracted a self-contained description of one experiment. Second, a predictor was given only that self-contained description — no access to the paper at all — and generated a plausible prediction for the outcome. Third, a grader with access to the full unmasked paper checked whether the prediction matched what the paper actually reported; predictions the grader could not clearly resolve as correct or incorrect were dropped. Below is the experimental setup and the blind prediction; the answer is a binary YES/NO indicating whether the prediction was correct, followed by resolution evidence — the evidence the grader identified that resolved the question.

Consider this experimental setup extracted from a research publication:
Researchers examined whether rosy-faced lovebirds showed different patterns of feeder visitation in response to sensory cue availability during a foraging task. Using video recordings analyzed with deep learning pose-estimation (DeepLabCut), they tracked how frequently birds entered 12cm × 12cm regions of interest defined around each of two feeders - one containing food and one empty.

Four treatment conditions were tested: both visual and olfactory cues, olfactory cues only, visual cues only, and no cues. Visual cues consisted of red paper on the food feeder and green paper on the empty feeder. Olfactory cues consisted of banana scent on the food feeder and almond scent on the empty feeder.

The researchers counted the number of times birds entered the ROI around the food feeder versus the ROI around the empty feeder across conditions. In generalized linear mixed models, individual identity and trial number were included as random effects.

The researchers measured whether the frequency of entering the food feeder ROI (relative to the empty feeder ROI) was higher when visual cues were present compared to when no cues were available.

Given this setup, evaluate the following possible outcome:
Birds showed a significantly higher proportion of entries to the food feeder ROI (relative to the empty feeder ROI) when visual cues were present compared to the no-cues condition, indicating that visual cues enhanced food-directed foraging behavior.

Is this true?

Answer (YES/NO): YES